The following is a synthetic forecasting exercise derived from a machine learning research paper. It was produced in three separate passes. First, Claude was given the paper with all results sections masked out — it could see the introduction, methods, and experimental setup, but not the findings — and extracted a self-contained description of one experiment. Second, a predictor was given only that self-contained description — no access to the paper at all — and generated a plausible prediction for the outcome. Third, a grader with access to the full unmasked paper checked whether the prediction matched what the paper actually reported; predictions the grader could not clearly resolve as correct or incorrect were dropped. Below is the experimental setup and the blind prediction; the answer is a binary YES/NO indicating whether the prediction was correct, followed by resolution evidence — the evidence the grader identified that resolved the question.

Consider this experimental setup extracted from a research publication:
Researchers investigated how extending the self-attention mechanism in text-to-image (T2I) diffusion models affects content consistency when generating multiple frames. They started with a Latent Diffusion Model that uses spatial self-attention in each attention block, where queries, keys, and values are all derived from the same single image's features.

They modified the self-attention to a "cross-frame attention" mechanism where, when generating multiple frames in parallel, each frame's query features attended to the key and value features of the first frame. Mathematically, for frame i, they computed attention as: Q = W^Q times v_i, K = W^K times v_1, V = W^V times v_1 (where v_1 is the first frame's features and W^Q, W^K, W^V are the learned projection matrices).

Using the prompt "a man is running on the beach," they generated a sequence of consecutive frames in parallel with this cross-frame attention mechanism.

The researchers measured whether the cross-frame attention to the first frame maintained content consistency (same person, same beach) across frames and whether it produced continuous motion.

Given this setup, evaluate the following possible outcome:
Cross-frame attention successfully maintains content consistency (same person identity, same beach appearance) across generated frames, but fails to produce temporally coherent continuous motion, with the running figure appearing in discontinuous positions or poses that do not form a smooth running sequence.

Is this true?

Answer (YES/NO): YES